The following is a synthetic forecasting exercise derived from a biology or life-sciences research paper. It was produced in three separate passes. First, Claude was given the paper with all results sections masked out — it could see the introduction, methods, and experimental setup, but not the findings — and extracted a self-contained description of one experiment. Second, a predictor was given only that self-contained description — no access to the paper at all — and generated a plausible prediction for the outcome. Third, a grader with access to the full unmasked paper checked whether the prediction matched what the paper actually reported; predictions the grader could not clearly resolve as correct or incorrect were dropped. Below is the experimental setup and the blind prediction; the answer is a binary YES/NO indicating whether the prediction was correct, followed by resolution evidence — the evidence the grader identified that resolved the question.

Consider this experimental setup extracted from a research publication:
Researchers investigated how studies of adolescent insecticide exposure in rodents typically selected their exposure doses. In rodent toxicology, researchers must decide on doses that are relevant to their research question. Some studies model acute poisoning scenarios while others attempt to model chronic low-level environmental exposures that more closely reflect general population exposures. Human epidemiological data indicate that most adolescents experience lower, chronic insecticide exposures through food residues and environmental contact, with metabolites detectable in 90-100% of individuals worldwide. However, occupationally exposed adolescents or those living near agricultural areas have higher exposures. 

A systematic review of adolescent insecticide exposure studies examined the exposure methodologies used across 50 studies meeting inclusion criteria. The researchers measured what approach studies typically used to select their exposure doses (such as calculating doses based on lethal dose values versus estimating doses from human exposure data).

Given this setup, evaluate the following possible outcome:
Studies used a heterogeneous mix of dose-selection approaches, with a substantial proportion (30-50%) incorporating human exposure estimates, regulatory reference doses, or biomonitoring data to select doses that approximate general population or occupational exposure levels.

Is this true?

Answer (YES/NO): NO